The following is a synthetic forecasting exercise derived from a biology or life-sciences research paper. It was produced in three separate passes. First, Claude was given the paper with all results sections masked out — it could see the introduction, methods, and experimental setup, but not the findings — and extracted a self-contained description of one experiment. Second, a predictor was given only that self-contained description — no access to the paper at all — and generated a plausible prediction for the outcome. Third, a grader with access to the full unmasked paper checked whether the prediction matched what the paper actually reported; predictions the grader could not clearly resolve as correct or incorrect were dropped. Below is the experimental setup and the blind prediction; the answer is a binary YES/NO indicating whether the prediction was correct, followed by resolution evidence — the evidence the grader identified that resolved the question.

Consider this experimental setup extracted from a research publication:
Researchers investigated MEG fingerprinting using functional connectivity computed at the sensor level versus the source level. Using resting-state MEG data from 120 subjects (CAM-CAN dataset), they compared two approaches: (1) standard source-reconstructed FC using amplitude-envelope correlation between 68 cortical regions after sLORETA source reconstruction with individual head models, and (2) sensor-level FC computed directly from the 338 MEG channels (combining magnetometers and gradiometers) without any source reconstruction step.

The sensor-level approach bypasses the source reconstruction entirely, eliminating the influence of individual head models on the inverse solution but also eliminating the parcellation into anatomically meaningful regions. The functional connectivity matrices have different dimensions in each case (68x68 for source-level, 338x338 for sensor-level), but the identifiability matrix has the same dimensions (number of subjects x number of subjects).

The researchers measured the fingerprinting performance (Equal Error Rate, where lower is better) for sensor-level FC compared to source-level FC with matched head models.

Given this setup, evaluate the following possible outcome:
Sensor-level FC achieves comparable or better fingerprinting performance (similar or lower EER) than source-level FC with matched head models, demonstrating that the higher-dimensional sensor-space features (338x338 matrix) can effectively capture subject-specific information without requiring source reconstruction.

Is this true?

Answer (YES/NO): NO